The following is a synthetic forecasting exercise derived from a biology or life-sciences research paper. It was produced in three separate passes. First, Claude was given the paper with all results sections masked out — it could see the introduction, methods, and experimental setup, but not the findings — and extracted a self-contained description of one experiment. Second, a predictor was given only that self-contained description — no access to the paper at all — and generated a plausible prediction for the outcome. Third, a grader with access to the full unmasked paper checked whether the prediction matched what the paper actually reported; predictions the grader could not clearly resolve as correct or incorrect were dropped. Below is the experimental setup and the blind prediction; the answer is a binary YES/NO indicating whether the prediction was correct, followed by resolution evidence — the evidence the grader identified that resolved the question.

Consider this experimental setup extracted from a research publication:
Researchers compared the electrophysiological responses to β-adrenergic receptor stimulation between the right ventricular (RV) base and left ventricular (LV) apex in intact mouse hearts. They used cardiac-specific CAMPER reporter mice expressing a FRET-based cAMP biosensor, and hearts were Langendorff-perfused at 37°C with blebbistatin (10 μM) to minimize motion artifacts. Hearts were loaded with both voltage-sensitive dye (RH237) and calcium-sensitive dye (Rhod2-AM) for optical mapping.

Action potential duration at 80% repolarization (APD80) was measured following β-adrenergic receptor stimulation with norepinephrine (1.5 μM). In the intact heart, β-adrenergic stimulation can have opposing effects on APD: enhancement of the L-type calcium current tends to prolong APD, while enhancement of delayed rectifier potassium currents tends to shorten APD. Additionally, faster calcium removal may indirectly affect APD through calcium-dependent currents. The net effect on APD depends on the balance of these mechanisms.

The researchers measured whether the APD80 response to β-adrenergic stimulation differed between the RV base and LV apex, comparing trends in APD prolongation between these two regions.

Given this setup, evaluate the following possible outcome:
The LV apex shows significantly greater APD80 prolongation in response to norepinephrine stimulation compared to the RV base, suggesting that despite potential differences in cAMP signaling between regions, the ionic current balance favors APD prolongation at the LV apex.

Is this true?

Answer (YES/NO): NO